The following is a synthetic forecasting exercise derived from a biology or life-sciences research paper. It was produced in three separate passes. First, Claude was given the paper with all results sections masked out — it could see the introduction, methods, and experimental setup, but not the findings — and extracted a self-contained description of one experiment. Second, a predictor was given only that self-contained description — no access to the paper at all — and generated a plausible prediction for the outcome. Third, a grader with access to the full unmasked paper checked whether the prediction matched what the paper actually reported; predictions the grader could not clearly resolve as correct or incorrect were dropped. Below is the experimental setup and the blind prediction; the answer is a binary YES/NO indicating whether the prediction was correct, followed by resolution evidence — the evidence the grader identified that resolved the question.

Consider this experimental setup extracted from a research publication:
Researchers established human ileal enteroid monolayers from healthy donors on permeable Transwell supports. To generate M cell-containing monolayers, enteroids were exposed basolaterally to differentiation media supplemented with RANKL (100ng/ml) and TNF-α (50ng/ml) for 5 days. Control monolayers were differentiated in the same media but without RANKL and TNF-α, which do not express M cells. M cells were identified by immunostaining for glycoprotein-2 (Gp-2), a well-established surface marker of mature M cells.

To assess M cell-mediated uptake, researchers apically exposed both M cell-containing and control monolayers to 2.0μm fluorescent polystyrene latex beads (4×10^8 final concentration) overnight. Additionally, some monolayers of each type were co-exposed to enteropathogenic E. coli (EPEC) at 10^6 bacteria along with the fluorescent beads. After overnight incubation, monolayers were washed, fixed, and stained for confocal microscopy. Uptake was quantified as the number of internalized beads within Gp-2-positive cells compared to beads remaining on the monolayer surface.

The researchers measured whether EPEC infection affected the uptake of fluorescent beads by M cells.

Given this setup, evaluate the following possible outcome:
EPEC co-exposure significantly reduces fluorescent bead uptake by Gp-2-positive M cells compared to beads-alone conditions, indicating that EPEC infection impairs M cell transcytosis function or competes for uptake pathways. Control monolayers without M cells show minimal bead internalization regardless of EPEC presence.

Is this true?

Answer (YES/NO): NO